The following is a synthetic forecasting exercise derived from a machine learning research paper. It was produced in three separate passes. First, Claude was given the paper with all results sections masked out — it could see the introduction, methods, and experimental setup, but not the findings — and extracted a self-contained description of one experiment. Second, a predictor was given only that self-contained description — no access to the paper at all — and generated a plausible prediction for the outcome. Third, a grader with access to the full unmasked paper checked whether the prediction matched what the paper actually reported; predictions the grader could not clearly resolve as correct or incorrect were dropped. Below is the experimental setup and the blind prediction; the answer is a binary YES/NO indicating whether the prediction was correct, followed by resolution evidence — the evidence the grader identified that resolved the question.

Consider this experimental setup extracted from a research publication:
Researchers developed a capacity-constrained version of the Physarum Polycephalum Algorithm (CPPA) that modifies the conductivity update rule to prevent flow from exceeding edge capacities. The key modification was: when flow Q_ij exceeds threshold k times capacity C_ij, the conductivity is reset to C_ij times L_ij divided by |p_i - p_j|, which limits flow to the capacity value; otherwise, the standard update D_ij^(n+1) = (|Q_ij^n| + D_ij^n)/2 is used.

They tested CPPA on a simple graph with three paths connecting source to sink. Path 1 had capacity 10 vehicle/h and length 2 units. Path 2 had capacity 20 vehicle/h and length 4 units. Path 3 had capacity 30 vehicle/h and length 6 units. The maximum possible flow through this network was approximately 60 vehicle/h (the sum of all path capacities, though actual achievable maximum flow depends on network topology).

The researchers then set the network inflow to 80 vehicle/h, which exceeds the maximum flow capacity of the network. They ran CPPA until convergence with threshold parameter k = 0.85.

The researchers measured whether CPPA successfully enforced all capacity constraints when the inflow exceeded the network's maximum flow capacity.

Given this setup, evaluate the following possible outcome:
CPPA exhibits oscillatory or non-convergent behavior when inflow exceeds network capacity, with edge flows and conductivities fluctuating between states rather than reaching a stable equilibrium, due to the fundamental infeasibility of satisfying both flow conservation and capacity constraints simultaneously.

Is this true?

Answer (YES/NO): NO